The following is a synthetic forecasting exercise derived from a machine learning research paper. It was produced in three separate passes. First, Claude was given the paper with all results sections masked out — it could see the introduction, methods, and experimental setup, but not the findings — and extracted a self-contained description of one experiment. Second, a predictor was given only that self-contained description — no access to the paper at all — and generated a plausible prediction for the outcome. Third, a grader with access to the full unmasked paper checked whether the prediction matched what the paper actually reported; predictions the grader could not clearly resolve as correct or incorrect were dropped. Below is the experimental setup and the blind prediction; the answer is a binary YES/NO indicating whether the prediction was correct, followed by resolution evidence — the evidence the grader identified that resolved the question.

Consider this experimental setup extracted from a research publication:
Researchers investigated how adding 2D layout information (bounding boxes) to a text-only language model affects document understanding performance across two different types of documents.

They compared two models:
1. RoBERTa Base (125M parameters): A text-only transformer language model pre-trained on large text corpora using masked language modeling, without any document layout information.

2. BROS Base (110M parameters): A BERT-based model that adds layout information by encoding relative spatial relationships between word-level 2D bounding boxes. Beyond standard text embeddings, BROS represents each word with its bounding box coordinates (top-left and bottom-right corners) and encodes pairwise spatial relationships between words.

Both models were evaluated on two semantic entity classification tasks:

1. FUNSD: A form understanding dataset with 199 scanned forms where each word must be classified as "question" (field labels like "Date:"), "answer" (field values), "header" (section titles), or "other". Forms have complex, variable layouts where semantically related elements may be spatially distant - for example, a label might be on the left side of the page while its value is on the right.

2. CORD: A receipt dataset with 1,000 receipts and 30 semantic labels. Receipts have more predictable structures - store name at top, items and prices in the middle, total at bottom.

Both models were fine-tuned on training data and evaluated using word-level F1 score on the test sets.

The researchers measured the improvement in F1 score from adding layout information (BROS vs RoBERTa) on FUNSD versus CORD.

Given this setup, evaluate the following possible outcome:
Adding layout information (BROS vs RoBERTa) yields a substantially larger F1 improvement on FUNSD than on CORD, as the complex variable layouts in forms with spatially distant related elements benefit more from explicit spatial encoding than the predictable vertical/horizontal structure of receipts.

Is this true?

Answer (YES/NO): YES